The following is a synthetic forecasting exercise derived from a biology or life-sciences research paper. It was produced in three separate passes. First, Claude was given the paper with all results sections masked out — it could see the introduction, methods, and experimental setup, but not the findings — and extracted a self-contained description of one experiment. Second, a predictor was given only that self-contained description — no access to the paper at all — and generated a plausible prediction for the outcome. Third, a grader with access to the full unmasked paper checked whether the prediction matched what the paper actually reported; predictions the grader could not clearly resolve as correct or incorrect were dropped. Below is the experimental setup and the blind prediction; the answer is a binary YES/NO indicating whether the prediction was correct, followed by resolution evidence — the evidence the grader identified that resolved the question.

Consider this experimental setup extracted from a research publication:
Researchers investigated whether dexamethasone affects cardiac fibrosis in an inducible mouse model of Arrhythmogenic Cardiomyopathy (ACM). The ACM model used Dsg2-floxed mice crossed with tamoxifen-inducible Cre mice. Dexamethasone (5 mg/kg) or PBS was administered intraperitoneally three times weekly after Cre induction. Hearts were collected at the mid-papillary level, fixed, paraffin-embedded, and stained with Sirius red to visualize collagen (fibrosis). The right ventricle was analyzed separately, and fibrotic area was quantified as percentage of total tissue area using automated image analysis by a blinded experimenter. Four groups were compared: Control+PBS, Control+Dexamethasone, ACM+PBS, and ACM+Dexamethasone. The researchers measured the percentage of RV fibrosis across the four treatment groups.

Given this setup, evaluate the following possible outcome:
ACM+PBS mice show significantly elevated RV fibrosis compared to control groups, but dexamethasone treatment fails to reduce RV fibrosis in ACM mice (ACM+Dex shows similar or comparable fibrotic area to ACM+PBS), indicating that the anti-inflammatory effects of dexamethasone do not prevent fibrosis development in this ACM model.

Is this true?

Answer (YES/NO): YES